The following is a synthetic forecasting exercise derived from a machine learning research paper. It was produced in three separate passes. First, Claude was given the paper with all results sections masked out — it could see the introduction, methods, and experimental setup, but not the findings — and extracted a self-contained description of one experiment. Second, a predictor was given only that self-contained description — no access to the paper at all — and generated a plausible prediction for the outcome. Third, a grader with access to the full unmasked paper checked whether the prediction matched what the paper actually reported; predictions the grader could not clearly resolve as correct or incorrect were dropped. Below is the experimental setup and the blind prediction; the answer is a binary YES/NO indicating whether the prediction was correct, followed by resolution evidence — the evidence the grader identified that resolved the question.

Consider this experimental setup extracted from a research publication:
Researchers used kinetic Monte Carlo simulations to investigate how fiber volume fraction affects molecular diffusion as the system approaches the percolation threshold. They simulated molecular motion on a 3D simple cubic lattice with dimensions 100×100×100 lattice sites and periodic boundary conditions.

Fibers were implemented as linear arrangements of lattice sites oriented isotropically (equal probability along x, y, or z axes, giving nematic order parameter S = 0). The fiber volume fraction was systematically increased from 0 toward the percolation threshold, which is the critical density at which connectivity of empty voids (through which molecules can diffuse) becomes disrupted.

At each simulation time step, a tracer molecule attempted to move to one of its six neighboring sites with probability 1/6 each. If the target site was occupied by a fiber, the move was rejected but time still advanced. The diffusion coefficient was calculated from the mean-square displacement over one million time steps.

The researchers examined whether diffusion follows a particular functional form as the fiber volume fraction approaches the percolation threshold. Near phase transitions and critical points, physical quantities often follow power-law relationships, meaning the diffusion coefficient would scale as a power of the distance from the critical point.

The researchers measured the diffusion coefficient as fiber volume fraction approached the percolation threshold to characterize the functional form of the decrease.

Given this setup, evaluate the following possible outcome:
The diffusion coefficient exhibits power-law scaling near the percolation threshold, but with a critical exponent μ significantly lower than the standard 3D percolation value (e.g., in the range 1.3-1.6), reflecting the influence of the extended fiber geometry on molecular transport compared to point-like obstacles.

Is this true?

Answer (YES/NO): NO